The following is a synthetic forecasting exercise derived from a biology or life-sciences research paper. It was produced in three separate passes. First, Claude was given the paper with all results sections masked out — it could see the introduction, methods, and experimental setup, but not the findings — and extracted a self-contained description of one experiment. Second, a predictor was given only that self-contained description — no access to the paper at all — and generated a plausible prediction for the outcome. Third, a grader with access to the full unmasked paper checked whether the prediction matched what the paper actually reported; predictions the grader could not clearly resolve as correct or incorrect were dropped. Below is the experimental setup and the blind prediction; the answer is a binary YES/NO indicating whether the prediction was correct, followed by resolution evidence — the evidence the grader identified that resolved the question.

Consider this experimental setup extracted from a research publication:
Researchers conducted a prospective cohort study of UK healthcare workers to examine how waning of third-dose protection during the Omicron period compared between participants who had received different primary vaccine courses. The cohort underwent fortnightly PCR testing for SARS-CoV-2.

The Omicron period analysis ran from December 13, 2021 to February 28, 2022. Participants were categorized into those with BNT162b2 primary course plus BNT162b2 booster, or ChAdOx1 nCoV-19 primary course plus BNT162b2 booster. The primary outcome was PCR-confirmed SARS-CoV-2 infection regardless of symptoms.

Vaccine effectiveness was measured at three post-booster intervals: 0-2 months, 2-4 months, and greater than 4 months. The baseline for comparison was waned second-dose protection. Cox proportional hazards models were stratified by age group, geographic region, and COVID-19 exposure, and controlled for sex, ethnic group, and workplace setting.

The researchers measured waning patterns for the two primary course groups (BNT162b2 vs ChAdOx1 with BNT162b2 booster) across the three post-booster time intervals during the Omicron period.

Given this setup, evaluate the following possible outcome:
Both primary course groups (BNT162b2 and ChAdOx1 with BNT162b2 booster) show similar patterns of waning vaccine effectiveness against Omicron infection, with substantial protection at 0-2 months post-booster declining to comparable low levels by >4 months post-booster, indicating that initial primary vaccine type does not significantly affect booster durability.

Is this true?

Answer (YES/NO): NO